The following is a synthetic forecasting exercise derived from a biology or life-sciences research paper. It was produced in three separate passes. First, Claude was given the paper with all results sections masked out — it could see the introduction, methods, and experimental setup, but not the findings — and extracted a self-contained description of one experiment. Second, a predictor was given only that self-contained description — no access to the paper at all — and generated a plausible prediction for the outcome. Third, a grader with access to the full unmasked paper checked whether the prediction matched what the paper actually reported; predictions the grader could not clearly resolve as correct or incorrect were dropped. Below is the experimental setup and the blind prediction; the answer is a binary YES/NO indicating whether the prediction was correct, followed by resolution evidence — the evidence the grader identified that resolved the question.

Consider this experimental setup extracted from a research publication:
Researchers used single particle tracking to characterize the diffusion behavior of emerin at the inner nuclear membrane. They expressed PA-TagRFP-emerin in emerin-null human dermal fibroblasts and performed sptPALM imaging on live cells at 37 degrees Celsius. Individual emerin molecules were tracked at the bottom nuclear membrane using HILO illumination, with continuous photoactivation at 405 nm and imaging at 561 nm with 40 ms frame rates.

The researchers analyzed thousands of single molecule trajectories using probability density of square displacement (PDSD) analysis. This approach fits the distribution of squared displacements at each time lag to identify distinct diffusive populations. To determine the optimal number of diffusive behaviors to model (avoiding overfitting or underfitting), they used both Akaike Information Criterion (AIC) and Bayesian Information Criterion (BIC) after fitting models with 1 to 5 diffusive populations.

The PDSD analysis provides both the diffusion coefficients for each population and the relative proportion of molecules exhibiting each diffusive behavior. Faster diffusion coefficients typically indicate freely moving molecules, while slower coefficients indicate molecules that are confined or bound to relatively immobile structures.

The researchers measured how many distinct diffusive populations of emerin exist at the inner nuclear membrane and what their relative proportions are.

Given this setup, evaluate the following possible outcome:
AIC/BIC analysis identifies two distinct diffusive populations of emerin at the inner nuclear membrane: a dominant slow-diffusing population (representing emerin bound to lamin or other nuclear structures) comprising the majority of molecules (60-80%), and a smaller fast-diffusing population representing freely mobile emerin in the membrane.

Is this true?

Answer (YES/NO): NO